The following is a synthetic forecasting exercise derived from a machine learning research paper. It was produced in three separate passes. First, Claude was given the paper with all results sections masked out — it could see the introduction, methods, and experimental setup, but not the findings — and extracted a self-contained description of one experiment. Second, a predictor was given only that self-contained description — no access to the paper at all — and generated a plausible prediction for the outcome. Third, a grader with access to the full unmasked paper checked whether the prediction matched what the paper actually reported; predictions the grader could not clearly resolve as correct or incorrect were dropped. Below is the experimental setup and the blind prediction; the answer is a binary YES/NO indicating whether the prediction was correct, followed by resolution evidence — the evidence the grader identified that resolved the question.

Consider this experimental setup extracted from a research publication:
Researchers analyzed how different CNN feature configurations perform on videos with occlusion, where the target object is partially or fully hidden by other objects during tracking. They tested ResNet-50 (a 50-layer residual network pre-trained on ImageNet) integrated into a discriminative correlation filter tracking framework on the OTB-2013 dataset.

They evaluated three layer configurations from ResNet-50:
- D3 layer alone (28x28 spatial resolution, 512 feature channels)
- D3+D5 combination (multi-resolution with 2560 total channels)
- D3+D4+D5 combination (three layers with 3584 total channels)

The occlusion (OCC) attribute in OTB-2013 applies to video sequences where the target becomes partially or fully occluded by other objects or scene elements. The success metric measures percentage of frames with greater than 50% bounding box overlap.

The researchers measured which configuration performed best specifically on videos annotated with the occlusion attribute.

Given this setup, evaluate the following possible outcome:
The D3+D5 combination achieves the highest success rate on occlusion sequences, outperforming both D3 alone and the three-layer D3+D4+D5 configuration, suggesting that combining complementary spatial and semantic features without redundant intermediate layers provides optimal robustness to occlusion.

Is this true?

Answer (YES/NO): NO